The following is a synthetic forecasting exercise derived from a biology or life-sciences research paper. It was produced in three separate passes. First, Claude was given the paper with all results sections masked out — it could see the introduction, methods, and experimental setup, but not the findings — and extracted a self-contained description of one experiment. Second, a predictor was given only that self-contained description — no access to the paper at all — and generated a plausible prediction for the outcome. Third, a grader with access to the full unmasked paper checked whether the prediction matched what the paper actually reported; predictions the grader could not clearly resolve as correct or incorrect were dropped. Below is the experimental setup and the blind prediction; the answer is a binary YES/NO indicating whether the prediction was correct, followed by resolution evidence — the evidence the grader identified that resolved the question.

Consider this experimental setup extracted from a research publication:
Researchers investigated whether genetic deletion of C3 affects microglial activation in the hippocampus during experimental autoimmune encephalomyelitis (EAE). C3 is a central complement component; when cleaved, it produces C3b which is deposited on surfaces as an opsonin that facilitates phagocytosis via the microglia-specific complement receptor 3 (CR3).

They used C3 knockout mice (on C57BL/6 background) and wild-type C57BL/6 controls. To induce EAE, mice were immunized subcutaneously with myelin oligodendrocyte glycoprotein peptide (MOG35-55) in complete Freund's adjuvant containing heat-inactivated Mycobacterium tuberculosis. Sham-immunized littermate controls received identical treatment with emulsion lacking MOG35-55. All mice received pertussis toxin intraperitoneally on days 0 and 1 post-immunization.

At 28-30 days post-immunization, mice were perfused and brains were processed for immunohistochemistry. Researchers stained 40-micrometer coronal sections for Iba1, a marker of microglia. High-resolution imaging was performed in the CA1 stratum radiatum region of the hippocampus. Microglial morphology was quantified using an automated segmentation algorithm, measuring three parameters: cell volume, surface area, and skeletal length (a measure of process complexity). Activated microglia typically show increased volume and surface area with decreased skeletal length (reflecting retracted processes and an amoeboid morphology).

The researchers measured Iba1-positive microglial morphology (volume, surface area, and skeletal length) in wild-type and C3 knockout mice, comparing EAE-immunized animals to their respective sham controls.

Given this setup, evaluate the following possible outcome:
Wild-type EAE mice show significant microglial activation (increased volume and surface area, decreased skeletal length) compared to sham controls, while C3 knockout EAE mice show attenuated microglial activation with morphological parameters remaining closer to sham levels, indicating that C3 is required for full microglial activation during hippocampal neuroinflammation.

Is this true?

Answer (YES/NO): YES